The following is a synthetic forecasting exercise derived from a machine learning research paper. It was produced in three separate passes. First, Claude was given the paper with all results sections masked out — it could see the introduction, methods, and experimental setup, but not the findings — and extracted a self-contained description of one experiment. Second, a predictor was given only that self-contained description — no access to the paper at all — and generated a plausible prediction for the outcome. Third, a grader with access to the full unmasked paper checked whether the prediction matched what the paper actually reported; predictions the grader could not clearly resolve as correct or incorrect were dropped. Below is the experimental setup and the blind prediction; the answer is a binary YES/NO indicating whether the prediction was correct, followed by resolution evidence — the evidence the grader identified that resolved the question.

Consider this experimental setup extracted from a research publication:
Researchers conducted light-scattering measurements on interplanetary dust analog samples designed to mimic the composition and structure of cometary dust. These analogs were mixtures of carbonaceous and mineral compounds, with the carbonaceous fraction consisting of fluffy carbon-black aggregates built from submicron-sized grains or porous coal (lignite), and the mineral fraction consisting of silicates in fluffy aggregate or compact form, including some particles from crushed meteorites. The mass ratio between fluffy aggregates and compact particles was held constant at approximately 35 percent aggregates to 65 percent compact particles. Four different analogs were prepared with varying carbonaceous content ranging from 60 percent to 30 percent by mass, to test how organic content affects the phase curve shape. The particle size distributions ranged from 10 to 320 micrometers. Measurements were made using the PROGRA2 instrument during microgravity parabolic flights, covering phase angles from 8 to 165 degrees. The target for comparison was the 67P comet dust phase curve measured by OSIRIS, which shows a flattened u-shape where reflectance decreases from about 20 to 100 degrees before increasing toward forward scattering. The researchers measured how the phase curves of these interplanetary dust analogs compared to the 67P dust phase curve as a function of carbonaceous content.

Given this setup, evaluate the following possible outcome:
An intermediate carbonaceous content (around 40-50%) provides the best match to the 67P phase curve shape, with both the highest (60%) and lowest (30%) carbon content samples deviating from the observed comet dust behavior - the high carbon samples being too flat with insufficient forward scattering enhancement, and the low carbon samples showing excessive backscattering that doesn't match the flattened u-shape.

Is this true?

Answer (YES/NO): NO